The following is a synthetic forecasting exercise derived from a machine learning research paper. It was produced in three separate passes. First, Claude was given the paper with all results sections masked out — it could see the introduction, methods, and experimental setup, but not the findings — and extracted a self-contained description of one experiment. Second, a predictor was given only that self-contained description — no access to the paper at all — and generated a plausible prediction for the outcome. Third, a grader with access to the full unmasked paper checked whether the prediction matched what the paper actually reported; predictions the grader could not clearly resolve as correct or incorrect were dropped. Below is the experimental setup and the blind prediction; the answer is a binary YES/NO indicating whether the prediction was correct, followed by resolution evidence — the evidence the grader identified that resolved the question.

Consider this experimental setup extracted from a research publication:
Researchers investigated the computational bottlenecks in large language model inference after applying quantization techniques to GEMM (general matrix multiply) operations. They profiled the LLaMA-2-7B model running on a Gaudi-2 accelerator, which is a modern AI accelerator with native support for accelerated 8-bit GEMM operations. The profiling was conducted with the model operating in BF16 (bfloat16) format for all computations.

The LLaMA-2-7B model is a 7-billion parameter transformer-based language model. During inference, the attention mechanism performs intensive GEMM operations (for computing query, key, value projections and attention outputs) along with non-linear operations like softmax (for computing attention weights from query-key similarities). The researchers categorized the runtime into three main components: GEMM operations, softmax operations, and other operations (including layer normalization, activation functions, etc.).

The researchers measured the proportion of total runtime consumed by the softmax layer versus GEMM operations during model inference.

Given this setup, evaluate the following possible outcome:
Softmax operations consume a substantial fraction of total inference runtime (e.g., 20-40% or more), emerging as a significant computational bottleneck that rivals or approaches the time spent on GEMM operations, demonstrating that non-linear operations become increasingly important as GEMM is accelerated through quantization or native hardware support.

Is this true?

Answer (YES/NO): YES